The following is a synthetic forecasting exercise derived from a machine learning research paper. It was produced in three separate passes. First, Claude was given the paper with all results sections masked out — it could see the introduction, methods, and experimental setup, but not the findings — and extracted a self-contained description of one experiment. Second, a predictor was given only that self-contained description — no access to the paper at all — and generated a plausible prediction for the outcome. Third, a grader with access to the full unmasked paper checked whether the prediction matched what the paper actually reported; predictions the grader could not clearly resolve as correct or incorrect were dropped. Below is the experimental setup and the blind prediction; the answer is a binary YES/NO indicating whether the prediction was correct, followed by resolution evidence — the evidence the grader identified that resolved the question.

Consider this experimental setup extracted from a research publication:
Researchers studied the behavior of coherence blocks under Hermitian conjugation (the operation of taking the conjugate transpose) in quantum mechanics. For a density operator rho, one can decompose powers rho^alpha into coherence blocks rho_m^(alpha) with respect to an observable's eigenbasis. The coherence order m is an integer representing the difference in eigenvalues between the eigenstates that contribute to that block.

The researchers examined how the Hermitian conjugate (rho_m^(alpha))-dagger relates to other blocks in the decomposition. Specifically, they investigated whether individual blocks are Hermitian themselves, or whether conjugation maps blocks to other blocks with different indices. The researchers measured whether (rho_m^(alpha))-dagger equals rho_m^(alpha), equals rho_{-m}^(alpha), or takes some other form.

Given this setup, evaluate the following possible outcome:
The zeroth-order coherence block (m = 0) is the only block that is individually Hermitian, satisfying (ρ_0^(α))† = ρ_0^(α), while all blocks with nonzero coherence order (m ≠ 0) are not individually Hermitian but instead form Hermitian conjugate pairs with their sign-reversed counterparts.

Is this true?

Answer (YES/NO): NO